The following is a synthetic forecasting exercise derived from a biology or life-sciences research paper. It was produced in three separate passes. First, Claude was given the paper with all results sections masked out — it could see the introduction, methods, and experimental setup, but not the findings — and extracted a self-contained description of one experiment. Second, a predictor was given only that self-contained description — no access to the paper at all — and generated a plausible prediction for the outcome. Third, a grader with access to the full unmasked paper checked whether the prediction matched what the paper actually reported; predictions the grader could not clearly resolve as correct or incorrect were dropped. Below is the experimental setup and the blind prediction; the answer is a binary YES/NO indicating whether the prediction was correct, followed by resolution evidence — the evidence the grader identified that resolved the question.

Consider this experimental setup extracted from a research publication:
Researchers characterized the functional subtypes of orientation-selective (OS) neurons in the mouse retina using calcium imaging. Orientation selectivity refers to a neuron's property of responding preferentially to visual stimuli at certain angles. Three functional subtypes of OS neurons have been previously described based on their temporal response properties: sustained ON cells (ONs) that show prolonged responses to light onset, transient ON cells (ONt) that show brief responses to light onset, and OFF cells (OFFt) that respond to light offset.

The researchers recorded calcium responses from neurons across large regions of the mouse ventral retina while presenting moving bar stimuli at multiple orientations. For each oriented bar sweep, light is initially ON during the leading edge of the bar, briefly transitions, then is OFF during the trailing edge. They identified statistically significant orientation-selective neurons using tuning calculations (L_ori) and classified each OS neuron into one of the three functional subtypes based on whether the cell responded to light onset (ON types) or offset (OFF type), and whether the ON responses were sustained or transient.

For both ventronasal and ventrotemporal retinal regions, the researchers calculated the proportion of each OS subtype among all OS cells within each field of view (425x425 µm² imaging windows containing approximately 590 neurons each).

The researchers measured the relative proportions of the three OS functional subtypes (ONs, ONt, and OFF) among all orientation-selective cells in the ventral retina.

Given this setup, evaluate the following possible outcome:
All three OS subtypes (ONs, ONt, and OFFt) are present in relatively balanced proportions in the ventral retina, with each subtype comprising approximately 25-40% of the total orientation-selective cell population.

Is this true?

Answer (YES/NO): NO